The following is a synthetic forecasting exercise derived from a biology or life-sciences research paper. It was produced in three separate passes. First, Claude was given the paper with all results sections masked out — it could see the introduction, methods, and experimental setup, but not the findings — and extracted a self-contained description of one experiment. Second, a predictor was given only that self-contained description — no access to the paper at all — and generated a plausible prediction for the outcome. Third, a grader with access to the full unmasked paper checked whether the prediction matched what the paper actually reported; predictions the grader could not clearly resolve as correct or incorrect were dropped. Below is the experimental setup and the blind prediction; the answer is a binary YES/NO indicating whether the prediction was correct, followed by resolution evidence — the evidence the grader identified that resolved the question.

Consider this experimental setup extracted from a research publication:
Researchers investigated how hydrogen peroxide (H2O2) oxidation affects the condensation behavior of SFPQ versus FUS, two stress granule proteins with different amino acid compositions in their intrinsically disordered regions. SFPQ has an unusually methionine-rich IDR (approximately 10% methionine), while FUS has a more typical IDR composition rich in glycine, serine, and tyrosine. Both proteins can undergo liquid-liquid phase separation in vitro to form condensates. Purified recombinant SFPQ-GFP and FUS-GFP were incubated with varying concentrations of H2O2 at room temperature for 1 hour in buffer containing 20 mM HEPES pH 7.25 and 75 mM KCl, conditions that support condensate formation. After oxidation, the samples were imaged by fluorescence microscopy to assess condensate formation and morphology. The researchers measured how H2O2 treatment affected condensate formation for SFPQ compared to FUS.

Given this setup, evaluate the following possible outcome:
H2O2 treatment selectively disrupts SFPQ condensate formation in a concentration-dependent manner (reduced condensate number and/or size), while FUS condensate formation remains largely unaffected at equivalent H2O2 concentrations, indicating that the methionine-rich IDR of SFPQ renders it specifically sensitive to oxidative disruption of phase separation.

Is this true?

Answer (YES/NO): YES